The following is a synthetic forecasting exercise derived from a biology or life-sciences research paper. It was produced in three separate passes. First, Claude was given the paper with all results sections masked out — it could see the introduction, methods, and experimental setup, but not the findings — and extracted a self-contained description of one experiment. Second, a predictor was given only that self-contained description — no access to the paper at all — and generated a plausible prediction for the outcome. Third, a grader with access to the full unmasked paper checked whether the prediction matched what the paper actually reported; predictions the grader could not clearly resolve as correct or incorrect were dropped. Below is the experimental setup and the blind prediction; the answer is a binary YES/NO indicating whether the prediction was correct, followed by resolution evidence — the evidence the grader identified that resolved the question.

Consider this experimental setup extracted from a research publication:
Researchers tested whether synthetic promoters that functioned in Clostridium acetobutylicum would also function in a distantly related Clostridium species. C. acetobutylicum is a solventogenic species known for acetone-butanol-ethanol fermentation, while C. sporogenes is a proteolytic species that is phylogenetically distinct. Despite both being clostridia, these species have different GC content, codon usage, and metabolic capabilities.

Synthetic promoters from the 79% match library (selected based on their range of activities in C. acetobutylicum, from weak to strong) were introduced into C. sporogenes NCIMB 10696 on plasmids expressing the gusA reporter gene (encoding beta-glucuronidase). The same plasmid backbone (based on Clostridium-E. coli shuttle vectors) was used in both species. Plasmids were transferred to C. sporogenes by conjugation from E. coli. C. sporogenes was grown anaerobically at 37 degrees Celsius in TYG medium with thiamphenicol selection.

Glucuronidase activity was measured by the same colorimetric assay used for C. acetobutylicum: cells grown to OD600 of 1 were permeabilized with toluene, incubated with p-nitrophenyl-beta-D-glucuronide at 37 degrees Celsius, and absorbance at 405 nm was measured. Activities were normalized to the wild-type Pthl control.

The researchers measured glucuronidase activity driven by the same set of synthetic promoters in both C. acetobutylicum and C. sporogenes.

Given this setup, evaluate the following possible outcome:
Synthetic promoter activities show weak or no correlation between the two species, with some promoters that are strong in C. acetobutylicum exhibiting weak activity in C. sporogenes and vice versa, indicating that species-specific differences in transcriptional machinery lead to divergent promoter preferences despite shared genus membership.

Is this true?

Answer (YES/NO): NO